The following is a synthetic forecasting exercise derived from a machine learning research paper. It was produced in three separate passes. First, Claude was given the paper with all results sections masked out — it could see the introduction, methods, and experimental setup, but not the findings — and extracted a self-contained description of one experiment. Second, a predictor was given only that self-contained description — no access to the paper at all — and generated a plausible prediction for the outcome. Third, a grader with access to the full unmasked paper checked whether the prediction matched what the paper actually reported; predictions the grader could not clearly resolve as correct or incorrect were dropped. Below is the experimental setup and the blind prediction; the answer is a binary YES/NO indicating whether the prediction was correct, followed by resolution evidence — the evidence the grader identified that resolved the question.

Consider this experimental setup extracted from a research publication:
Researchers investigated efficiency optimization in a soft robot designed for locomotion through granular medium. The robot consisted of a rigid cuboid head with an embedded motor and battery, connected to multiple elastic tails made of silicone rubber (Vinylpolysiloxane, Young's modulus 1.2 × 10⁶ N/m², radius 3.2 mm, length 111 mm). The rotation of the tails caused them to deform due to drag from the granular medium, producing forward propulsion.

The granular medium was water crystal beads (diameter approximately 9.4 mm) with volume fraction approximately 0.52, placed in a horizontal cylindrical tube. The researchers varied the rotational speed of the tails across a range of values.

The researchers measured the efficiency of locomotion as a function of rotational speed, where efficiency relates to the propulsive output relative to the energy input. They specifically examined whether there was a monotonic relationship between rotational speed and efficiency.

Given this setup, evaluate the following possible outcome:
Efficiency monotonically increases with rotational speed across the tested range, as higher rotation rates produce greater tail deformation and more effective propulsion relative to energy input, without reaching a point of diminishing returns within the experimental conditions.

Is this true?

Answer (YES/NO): NO